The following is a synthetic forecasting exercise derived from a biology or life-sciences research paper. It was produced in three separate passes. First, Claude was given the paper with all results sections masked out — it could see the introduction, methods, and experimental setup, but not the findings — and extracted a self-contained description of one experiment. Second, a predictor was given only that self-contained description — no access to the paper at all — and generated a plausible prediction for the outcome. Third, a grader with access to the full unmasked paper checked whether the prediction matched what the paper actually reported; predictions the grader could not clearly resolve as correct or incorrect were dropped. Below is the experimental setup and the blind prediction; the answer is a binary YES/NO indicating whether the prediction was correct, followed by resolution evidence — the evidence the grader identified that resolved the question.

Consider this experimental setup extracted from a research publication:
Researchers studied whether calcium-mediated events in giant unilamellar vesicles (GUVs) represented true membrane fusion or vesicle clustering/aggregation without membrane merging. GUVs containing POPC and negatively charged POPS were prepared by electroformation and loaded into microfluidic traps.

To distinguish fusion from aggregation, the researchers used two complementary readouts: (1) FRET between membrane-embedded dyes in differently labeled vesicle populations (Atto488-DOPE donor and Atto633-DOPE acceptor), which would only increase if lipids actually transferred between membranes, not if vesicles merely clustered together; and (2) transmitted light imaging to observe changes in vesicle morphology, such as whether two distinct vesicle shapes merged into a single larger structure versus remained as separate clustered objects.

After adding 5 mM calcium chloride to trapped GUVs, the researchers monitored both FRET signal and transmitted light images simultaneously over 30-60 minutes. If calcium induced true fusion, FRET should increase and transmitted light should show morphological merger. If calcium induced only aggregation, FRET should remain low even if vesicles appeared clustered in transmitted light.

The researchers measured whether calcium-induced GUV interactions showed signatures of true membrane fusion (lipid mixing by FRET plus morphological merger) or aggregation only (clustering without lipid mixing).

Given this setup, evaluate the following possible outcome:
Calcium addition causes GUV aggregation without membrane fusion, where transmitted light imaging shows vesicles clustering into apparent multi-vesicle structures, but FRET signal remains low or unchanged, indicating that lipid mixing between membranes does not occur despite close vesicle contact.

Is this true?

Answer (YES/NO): NO